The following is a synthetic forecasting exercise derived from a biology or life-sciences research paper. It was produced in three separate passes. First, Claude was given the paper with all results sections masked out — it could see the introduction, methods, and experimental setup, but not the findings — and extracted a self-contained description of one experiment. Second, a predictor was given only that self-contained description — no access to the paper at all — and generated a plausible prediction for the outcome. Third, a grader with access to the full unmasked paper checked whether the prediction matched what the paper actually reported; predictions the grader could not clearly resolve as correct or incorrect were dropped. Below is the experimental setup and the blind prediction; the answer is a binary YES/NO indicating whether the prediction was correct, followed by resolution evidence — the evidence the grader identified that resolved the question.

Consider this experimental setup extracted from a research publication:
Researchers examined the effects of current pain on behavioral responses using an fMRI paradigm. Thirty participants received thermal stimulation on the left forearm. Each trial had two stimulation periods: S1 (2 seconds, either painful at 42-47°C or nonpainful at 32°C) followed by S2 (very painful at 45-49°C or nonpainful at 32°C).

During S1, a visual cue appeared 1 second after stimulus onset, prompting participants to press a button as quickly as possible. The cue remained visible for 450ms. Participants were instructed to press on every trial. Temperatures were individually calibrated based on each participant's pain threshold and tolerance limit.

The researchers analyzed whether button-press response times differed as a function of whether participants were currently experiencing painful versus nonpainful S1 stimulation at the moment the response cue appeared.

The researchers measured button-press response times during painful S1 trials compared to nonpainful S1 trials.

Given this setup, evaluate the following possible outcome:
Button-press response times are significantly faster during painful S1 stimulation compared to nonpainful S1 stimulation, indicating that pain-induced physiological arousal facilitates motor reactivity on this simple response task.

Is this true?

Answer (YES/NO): NO